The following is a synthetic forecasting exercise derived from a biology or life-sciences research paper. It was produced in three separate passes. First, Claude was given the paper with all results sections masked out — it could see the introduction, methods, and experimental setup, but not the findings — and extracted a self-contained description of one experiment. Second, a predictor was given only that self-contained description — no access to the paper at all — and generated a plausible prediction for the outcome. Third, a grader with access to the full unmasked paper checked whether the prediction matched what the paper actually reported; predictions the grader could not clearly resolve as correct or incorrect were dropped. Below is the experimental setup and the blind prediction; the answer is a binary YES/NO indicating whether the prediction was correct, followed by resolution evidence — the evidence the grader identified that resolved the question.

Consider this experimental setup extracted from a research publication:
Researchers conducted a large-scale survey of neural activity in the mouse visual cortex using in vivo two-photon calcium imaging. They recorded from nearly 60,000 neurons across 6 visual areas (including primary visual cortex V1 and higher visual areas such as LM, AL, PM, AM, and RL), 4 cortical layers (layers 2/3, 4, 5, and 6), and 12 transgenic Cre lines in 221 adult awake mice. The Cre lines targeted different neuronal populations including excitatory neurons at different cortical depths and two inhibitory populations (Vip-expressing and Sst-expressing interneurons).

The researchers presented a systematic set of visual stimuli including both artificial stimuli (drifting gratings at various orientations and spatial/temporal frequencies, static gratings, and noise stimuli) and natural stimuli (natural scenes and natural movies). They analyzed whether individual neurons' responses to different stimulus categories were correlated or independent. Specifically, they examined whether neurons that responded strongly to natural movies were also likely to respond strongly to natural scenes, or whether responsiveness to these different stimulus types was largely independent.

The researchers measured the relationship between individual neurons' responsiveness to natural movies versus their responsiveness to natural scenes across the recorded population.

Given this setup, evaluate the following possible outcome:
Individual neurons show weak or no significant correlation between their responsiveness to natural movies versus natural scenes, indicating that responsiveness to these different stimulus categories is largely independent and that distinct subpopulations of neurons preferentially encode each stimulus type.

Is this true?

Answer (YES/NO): YES